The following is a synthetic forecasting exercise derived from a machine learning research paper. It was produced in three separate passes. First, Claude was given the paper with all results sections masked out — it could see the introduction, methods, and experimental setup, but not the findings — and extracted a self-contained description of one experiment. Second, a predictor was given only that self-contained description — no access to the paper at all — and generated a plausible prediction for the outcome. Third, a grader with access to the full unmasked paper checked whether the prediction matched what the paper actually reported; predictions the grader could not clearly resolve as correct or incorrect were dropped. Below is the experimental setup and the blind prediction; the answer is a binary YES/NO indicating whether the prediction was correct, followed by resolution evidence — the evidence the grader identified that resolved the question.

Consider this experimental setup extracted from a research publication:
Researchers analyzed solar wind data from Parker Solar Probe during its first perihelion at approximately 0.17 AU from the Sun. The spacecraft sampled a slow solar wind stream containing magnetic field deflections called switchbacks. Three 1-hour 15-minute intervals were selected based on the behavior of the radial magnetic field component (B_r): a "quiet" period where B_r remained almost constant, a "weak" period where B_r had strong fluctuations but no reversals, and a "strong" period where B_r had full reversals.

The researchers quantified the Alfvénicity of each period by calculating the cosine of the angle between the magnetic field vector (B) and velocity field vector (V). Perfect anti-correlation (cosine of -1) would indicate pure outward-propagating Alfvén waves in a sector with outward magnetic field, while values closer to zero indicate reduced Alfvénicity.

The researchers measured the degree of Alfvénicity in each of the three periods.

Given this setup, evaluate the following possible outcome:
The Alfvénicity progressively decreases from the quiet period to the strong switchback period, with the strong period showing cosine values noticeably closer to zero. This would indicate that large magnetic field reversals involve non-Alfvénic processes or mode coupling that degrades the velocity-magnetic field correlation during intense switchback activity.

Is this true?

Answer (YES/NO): YES